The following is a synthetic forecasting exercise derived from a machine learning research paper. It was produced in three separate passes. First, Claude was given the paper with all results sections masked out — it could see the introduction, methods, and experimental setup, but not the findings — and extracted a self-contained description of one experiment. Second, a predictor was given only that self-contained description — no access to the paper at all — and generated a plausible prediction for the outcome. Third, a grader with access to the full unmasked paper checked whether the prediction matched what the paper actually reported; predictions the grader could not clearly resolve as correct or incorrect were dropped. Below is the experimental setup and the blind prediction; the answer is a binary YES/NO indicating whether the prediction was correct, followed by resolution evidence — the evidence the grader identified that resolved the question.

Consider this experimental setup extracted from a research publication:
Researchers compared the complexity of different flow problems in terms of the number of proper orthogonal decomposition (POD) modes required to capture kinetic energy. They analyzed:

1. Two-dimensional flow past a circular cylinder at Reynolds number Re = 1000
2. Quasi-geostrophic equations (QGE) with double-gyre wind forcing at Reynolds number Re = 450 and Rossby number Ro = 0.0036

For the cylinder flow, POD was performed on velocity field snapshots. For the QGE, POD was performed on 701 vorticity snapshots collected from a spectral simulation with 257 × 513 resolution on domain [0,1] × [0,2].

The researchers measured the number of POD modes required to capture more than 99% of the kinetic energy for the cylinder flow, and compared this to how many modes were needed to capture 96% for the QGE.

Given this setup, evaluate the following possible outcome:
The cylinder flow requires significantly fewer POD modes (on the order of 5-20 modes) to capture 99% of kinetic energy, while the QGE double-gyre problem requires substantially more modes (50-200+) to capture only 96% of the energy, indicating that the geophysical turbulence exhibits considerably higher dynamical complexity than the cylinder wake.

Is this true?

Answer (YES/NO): NO